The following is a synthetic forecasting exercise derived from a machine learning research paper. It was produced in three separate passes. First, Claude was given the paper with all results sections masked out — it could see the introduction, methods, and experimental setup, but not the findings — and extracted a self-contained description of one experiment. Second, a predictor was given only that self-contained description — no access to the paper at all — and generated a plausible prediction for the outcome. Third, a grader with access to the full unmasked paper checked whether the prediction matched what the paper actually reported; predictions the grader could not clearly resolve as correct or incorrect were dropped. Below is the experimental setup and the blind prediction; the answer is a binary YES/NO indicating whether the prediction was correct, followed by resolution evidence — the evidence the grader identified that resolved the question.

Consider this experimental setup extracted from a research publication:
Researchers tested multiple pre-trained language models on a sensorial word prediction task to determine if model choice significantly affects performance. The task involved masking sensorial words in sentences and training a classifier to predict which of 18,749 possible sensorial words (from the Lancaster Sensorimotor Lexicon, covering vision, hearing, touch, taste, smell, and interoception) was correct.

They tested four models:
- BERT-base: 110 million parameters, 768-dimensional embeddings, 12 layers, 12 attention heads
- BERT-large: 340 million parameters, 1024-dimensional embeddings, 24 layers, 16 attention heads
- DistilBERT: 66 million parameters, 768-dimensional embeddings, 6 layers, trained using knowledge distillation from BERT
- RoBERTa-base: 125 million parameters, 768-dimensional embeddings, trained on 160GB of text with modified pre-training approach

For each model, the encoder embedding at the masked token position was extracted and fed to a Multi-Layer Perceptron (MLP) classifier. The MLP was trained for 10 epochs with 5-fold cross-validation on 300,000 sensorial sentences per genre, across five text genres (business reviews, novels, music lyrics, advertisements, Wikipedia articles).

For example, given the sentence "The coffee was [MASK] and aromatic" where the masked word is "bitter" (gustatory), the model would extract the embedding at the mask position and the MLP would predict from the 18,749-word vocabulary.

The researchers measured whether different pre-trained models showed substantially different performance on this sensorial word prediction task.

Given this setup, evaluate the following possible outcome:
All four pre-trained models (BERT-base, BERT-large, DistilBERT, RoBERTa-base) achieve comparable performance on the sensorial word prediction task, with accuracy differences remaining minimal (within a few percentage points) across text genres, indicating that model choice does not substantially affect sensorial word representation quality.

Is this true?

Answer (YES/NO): YES